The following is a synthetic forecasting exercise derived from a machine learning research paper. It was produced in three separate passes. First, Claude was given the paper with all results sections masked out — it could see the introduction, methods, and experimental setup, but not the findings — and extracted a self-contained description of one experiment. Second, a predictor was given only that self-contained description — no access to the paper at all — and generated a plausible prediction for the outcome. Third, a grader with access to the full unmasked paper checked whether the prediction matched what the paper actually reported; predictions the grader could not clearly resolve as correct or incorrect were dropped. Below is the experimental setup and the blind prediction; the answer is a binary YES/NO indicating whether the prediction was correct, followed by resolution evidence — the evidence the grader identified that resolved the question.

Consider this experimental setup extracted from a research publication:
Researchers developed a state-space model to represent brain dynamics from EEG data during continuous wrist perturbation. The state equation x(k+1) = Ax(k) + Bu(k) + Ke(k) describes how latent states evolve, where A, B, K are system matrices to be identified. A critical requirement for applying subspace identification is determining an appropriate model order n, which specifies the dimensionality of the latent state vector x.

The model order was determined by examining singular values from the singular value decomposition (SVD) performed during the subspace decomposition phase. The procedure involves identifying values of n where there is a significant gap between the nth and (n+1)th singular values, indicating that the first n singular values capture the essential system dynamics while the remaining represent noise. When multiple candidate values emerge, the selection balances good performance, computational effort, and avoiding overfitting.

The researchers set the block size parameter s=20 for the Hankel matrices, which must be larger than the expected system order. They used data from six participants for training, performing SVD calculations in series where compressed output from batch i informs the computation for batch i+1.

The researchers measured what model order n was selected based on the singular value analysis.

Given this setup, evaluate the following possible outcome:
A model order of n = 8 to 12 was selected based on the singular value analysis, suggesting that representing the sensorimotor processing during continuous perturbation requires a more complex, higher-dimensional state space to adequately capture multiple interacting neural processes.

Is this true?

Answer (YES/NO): NO